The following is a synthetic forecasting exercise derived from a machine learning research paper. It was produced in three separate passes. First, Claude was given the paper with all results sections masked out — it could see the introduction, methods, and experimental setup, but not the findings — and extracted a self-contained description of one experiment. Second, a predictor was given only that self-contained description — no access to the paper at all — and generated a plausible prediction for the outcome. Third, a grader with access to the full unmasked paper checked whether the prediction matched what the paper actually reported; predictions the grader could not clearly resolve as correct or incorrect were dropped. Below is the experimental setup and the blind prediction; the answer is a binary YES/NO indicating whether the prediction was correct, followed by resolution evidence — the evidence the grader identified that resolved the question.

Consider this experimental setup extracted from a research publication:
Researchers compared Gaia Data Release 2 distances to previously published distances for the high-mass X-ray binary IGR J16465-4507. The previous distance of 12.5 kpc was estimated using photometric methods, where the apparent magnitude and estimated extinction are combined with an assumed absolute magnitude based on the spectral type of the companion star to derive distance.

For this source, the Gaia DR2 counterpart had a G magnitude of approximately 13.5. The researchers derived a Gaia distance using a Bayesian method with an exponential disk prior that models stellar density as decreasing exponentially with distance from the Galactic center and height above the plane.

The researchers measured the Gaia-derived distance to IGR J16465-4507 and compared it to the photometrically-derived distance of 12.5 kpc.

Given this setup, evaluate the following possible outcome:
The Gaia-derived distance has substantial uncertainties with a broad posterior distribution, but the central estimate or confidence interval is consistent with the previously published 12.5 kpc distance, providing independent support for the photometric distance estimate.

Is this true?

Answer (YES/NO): NO